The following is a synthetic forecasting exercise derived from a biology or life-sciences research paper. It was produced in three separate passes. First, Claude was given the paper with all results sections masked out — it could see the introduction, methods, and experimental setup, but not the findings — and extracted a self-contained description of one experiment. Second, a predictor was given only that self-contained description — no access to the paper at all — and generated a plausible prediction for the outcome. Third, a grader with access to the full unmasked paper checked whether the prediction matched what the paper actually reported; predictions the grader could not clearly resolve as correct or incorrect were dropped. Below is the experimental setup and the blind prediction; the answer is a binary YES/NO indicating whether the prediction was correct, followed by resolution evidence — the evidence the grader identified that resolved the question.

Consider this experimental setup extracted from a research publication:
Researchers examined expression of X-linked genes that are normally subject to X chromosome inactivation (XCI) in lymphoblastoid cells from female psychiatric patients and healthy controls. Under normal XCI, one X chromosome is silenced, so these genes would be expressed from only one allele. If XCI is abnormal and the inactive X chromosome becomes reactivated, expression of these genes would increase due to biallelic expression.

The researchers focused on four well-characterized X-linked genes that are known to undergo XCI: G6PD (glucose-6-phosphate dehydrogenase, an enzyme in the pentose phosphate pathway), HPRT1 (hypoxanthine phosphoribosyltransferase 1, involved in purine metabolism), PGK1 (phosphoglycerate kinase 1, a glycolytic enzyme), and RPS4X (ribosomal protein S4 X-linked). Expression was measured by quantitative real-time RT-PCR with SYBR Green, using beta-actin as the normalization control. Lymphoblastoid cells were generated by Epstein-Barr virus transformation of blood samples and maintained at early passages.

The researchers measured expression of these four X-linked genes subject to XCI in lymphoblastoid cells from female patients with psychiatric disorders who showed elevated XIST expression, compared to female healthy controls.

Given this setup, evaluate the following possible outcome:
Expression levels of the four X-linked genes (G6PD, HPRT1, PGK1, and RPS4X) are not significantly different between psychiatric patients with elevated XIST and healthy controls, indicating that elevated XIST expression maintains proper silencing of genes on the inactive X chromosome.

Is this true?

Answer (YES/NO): NO